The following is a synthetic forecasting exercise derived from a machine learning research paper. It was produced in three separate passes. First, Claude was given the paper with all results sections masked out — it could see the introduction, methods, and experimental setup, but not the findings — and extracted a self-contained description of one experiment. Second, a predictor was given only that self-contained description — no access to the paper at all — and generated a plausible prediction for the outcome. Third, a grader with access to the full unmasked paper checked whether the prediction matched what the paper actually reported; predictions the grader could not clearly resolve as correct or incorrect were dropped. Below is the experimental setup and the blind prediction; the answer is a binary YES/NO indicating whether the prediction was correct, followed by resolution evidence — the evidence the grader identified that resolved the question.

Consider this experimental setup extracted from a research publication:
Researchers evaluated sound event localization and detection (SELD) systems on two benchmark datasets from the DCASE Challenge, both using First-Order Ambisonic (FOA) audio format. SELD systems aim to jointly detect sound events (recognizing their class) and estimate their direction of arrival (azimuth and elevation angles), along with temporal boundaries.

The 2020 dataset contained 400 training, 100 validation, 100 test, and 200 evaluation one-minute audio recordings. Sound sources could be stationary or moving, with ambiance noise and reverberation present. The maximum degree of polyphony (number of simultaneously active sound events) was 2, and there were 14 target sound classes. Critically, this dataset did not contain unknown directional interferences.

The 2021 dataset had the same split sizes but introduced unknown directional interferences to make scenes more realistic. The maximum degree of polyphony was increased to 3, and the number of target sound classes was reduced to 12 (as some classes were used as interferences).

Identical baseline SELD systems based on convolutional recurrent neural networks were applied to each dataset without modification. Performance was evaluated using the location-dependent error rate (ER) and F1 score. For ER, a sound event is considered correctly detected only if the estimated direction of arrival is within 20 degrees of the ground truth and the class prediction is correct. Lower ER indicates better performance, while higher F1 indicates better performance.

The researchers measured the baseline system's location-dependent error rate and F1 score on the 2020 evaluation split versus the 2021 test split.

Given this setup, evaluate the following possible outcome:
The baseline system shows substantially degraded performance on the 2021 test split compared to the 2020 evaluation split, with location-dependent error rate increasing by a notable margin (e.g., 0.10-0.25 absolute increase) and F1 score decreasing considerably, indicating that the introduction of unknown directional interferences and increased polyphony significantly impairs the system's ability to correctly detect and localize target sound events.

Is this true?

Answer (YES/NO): NO